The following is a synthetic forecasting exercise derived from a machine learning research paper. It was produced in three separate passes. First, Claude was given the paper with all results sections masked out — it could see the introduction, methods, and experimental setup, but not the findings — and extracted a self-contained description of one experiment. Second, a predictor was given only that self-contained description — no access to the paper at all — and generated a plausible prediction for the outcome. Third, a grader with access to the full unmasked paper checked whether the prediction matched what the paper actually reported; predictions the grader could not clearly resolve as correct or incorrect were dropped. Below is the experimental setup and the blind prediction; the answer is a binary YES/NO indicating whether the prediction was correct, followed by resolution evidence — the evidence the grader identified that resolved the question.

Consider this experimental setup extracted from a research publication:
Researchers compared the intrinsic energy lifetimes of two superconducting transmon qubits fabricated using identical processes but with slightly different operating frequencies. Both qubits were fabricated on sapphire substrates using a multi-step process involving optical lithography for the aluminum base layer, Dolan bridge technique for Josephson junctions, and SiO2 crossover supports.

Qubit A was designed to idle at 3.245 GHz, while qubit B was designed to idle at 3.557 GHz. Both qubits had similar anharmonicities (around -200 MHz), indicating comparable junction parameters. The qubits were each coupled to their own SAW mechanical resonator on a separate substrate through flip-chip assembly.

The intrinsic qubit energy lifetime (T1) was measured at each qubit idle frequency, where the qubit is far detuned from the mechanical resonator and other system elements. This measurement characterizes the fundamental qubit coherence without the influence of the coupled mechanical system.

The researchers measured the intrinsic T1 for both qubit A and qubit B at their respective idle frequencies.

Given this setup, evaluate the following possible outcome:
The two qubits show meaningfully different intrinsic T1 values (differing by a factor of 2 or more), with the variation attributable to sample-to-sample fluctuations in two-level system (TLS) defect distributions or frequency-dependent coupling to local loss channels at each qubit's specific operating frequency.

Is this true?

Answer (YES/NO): YES